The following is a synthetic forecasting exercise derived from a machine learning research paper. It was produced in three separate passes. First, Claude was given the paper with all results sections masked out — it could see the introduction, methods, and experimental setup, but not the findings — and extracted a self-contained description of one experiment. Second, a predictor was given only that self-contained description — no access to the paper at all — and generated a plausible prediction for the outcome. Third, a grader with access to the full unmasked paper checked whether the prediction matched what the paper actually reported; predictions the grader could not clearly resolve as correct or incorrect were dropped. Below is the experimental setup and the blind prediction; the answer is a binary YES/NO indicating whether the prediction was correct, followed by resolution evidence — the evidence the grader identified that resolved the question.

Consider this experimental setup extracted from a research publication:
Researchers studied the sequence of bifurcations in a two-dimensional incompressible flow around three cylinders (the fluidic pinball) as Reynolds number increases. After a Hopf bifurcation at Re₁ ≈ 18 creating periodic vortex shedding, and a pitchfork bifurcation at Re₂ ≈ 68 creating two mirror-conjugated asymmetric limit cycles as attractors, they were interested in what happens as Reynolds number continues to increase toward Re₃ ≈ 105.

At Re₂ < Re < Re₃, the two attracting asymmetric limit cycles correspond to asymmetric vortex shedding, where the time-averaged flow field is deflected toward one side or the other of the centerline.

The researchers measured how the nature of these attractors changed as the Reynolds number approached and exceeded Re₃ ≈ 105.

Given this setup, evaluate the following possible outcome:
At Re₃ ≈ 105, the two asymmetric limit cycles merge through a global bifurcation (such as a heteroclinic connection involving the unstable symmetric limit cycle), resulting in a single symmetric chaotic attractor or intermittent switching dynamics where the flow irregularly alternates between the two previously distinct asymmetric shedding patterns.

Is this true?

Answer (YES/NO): NO